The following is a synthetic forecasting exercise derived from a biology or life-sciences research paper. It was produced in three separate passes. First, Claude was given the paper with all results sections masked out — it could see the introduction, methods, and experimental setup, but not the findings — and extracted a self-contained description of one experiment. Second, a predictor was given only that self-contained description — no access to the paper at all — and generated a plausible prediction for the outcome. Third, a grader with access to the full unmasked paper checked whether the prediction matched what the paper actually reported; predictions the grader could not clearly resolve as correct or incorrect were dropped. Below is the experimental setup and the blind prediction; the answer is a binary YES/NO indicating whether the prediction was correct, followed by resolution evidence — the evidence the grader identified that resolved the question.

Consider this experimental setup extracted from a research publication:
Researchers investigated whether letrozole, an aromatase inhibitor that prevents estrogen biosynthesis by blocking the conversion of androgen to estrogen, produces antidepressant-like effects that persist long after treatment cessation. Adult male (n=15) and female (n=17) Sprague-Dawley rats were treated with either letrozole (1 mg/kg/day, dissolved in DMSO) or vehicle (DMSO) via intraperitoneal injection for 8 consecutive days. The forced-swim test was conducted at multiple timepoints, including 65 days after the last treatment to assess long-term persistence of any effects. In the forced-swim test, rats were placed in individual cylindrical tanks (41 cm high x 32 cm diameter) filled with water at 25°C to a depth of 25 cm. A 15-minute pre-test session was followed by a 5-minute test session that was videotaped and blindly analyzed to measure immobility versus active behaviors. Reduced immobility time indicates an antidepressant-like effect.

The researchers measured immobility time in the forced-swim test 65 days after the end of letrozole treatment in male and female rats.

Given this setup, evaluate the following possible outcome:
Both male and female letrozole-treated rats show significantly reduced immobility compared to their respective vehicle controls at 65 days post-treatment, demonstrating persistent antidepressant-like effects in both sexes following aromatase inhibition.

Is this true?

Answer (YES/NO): NO